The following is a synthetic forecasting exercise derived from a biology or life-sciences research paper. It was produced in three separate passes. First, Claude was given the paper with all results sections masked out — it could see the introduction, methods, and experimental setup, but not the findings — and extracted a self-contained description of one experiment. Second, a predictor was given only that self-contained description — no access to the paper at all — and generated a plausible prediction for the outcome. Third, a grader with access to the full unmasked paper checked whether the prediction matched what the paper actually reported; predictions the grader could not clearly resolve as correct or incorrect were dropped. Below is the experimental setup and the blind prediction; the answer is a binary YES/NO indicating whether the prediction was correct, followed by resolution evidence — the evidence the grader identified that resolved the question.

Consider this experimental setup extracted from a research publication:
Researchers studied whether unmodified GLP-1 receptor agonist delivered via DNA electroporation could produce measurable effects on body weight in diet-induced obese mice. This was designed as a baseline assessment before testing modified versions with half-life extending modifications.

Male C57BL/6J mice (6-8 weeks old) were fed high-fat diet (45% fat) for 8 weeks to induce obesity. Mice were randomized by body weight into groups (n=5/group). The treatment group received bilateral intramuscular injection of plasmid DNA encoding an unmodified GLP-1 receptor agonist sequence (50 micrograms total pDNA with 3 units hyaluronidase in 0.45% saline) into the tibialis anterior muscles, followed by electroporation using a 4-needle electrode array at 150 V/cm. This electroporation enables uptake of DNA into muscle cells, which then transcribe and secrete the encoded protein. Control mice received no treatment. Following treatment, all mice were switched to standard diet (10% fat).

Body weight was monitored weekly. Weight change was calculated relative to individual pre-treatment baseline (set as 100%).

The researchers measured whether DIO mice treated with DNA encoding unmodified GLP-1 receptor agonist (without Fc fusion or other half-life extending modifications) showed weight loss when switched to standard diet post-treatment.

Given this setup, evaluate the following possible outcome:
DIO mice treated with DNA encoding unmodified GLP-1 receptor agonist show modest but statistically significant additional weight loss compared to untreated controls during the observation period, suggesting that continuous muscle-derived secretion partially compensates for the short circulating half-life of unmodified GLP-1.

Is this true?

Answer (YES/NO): YES